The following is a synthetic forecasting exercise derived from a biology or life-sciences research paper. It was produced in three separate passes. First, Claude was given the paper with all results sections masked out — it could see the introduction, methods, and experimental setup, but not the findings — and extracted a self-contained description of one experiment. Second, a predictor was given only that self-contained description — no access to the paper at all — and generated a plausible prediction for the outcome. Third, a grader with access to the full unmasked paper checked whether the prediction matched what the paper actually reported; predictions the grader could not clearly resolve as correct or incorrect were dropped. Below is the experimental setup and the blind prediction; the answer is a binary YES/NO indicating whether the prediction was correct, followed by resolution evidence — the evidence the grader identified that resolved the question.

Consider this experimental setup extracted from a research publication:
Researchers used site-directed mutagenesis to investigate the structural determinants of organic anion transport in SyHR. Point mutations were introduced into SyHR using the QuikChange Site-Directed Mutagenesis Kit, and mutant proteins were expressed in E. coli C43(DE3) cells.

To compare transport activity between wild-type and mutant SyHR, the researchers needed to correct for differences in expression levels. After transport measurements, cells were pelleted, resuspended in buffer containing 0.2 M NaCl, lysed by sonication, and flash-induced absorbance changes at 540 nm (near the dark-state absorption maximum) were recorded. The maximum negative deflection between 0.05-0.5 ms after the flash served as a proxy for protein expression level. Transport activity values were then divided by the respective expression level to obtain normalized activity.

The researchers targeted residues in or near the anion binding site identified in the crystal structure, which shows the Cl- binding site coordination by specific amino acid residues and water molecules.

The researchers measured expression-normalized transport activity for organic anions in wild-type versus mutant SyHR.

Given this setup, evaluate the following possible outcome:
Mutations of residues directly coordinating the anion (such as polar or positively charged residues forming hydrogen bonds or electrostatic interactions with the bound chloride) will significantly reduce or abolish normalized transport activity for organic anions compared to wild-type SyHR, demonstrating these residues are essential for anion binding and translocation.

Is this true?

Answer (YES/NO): YES